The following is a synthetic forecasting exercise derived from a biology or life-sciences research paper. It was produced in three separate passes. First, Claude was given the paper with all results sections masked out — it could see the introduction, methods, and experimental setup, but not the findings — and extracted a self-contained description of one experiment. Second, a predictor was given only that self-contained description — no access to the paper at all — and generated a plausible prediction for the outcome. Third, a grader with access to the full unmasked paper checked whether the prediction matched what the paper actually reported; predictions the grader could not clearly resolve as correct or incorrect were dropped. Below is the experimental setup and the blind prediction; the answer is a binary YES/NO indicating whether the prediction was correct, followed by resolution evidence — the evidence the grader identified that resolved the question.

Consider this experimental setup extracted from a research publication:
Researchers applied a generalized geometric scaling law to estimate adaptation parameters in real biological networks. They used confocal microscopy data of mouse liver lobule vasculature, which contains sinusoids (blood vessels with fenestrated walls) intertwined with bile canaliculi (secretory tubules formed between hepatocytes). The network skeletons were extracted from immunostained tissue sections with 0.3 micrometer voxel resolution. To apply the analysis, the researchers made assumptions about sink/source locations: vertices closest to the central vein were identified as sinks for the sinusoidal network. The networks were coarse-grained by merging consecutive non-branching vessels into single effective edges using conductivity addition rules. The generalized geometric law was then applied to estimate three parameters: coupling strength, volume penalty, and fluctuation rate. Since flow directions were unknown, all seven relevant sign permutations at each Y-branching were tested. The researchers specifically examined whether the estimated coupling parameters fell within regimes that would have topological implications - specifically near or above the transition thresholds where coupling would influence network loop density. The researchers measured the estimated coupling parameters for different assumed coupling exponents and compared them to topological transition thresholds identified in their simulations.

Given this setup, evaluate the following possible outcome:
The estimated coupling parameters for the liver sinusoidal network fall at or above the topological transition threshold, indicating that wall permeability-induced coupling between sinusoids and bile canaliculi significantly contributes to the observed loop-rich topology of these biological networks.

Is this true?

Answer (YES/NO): NO